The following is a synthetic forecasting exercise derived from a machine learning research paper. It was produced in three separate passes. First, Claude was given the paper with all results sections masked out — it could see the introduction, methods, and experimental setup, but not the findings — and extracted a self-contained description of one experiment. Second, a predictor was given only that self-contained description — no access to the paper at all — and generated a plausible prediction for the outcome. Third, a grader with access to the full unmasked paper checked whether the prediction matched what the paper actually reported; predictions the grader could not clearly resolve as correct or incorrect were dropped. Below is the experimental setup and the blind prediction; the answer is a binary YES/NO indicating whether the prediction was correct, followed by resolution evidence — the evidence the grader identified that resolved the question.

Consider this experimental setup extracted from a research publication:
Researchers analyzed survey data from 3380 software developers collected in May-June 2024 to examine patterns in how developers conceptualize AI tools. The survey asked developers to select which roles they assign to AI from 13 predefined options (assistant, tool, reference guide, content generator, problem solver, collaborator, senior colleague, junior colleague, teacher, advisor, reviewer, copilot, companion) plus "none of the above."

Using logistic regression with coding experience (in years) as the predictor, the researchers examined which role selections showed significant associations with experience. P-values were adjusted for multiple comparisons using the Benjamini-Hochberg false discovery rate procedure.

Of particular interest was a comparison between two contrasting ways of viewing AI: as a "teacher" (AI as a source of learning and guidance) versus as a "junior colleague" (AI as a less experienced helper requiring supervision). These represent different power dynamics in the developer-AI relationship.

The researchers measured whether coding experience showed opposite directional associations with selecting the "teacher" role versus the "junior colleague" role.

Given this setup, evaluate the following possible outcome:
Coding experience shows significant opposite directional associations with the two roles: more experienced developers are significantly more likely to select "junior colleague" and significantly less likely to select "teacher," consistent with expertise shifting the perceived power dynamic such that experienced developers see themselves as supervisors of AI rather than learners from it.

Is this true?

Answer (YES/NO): YES